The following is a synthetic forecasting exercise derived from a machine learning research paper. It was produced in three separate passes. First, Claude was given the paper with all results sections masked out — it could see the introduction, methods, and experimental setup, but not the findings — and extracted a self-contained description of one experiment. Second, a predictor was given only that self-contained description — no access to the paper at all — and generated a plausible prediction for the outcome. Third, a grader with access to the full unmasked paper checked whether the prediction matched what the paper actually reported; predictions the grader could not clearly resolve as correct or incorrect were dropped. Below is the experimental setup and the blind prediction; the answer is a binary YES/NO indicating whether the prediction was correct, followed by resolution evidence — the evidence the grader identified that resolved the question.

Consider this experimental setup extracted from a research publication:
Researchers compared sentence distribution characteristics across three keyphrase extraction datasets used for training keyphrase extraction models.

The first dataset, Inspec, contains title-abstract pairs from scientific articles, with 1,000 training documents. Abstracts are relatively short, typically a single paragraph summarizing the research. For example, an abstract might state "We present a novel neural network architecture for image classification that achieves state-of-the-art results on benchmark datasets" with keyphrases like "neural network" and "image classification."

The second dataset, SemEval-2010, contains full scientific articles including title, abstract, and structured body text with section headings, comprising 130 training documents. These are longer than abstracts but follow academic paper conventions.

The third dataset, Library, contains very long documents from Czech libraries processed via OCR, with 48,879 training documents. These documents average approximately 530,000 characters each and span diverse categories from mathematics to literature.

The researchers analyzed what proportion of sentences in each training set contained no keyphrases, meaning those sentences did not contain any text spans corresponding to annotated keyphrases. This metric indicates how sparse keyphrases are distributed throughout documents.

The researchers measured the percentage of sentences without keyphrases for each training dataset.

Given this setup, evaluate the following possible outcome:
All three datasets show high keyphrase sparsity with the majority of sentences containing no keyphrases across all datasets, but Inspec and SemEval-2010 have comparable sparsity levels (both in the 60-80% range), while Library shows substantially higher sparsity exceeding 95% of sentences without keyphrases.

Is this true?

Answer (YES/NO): NO